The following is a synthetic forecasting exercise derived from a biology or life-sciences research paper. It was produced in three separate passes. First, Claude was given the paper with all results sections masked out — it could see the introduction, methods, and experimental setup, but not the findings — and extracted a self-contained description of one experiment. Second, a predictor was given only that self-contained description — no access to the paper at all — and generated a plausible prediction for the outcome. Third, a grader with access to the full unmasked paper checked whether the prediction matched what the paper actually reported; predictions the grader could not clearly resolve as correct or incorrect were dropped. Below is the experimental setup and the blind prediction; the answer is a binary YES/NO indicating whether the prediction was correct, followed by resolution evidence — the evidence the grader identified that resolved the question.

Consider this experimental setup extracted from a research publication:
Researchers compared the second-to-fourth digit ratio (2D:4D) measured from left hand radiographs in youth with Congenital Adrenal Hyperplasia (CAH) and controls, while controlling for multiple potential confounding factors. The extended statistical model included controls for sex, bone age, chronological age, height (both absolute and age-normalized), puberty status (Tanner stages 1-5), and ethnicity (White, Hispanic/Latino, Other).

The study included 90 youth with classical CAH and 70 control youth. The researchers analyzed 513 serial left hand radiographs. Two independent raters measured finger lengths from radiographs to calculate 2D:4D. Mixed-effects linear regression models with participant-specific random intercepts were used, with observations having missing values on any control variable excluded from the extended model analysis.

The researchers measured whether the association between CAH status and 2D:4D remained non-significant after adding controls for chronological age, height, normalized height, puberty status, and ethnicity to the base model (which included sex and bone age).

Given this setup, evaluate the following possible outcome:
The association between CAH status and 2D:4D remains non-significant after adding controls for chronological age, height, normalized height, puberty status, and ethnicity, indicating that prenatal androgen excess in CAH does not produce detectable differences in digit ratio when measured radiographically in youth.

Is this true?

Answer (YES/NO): YES